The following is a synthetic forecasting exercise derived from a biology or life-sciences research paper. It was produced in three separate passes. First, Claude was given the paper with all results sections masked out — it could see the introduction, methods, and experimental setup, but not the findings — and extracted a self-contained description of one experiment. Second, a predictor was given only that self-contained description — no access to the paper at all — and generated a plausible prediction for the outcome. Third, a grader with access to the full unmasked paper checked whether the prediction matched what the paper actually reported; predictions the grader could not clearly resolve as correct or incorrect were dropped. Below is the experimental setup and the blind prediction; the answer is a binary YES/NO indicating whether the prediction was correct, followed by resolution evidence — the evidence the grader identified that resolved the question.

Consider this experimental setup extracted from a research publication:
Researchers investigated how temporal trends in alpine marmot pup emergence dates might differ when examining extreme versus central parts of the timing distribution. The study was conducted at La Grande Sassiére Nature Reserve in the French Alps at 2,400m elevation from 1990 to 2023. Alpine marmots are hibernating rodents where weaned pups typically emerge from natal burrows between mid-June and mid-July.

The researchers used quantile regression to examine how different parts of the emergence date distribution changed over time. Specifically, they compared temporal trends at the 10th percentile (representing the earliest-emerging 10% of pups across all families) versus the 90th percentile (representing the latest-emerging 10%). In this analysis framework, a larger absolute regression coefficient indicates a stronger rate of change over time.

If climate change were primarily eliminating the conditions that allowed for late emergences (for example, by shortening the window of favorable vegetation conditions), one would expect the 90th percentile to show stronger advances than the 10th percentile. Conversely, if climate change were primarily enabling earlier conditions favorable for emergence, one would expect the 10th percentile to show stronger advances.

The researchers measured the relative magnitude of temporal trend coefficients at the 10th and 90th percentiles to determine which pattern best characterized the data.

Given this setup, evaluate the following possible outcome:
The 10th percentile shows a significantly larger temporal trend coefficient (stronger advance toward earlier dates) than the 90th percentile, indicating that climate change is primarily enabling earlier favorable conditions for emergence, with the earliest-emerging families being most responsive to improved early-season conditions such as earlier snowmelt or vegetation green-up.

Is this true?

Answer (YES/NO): NO